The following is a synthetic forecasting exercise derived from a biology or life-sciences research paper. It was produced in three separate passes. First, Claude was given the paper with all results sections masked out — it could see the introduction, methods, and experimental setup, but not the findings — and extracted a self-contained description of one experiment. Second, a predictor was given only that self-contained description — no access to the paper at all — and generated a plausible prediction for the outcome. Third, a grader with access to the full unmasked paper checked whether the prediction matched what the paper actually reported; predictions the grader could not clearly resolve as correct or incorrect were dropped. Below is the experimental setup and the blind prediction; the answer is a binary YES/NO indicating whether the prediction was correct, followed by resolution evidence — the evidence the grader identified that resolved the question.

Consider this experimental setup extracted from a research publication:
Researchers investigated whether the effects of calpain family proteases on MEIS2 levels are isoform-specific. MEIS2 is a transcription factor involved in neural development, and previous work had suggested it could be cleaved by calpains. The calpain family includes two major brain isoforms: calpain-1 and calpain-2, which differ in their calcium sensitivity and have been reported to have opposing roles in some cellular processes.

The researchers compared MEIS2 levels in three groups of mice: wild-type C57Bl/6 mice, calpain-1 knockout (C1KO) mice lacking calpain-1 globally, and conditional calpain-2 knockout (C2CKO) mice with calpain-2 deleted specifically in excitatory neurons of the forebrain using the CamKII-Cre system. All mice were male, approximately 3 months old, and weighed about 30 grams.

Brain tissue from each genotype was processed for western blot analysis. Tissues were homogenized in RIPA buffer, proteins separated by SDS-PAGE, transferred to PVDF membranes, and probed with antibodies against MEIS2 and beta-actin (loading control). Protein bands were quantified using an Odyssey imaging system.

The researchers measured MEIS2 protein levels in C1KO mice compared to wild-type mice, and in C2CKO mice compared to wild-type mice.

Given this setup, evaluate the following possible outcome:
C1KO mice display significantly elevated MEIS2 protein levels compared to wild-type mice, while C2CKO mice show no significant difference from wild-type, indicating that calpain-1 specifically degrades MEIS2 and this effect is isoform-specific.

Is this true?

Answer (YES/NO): NO